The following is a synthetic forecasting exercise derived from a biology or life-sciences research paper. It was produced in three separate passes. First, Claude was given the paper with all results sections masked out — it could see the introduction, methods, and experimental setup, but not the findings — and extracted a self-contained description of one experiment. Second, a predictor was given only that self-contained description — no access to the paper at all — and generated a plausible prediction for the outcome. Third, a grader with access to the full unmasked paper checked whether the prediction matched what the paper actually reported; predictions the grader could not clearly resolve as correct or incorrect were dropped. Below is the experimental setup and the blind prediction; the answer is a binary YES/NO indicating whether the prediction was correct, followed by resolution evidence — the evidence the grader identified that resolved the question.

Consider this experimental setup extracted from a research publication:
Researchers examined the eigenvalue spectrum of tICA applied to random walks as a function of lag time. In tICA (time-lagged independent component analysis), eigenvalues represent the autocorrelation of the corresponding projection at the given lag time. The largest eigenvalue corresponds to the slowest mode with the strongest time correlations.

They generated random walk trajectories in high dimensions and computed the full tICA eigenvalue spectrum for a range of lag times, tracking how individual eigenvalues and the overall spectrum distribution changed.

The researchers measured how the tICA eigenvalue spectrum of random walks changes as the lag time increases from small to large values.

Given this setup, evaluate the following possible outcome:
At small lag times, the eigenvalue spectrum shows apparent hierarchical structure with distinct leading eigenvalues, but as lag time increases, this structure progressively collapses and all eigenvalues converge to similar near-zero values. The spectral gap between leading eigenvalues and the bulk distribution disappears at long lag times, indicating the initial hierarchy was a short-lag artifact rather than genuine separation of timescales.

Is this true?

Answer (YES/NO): NO